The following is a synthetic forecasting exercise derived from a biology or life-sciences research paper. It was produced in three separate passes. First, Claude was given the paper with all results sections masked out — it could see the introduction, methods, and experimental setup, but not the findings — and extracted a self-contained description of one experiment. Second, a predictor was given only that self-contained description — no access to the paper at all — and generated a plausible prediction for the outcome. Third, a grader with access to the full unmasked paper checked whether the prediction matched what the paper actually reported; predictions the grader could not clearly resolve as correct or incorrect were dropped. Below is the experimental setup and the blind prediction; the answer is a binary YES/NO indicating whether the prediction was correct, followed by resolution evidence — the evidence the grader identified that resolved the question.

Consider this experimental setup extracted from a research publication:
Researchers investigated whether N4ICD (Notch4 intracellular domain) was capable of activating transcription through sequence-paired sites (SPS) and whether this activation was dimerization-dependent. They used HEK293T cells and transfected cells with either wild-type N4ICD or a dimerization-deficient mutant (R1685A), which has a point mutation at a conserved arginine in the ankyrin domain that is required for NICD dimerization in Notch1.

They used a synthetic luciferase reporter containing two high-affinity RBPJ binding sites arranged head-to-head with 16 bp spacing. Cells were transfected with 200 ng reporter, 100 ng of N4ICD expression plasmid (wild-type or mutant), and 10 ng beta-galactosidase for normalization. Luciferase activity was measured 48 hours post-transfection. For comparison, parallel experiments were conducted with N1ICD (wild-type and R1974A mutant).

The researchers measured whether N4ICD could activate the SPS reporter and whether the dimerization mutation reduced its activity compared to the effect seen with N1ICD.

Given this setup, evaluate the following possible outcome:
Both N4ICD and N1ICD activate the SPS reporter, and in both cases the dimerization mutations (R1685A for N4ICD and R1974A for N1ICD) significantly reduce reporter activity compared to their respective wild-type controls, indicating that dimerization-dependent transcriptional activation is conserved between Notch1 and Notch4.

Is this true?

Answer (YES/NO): NO